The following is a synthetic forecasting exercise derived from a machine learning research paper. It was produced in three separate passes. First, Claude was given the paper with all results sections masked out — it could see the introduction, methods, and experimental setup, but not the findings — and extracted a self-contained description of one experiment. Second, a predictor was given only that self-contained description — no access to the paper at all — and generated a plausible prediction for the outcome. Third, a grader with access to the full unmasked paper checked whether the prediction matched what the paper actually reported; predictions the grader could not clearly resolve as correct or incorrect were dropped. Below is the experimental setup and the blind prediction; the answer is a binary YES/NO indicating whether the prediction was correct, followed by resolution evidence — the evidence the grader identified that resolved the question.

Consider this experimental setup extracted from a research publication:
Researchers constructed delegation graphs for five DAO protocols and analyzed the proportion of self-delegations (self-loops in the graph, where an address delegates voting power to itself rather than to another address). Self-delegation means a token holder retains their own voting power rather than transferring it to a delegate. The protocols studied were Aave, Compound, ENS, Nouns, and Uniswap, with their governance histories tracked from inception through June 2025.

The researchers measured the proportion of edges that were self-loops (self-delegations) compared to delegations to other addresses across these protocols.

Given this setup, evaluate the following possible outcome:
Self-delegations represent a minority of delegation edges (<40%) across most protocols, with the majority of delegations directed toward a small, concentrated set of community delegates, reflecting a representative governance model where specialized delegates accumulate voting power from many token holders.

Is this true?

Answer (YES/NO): NO